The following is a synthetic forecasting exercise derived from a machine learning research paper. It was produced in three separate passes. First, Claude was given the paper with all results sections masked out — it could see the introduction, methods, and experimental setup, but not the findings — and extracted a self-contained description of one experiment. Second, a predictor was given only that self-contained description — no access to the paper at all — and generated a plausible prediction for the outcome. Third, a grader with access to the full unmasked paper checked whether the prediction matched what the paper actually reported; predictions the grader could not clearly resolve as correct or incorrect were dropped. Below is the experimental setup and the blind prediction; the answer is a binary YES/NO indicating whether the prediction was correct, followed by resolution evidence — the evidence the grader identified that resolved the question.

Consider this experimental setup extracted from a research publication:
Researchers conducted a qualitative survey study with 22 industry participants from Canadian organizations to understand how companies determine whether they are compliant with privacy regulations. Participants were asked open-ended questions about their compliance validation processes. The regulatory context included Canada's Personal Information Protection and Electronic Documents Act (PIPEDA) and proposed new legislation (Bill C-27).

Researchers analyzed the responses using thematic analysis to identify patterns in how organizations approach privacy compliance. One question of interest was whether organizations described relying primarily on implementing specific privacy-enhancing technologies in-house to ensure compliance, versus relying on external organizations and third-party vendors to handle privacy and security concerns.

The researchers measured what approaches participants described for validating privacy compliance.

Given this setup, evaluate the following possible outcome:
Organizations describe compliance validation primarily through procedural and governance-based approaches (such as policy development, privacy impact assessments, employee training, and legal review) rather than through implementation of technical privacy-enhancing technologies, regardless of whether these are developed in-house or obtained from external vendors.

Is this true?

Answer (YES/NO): YES